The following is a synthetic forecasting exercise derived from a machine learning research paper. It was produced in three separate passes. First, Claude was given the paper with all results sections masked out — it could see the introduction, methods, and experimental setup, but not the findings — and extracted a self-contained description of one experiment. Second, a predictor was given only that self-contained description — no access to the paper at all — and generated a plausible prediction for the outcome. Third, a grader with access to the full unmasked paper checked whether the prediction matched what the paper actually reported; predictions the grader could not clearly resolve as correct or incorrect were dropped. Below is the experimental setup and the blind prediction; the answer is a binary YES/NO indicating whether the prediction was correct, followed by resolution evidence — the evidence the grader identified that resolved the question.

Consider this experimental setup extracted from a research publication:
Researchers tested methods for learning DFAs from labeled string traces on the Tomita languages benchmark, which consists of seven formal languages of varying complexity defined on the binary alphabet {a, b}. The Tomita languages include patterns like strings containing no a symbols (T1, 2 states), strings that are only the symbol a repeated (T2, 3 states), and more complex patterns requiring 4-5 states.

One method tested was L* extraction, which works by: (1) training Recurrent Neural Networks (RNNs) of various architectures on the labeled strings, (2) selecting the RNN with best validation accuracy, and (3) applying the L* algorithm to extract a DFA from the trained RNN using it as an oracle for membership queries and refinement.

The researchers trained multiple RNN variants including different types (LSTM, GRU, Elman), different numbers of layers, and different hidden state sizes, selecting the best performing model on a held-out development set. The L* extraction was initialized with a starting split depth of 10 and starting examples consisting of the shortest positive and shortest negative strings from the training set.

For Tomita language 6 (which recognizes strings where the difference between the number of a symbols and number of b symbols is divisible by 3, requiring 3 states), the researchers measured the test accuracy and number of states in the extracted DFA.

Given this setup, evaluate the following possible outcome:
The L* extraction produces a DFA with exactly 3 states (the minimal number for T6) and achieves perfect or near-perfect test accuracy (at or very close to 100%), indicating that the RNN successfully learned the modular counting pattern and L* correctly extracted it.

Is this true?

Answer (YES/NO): NO